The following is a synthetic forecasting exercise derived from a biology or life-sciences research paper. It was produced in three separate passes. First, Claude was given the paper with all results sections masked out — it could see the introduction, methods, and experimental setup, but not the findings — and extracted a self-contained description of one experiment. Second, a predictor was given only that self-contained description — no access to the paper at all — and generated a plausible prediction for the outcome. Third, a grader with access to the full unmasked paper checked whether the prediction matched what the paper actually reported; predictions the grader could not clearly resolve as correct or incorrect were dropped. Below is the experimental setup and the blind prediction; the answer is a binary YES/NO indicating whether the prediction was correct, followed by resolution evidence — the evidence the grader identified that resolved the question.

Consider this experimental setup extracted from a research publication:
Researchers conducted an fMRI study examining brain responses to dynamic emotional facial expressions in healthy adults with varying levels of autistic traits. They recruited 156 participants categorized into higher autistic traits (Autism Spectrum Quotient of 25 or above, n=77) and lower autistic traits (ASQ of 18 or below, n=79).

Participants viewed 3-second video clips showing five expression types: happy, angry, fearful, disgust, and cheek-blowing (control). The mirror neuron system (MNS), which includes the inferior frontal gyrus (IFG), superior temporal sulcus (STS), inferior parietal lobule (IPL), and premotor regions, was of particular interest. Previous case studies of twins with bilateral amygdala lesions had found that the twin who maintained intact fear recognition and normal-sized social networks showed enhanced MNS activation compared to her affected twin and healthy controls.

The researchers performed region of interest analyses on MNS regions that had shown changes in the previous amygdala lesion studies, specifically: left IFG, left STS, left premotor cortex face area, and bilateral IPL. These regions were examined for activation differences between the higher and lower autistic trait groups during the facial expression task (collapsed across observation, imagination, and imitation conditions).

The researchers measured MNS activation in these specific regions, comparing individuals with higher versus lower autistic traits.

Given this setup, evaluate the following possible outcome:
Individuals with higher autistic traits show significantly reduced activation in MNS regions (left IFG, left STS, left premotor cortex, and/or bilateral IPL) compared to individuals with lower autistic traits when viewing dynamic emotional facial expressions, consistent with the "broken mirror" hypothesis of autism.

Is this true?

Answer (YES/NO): NO